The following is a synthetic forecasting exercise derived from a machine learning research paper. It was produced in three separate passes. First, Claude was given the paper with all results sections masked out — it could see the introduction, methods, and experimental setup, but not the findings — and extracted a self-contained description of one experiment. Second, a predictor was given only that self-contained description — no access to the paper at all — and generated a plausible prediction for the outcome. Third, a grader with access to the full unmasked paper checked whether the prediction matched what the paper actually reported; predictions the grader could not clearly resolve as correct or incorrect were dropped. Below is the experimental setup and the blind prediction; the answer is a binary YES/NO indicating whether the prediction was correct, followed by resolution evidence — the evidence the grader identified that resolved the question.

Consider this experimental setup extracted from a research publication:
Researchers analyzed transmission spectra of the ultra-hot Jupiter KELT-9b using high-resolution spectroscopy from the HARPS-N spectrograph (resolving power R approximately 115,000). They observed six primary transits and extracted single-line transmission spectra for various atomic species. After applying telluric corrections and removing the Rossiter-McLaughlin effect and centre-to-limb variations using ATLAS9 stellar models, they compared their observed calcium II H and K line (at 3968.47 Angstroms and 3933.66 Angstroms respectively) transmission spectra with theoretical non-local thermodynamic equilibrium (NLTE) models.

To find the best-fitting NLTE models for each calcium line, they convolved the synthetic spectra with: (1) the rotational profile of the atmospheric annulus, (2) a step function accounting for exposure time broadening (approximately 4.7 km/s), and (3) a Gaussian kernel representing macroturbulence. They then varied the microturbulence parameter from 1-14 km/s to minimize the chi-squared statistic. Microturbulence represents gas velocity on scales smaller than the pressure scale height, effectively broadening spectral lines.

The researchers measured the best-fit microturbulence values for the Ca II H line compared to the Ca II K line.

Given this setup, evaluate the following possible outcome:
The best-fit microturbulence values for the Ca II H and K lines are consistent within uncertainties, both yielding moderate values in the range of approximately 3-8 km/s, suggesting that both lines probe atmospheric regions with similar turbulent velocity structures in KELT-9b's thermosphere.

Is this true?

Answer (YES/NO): NO